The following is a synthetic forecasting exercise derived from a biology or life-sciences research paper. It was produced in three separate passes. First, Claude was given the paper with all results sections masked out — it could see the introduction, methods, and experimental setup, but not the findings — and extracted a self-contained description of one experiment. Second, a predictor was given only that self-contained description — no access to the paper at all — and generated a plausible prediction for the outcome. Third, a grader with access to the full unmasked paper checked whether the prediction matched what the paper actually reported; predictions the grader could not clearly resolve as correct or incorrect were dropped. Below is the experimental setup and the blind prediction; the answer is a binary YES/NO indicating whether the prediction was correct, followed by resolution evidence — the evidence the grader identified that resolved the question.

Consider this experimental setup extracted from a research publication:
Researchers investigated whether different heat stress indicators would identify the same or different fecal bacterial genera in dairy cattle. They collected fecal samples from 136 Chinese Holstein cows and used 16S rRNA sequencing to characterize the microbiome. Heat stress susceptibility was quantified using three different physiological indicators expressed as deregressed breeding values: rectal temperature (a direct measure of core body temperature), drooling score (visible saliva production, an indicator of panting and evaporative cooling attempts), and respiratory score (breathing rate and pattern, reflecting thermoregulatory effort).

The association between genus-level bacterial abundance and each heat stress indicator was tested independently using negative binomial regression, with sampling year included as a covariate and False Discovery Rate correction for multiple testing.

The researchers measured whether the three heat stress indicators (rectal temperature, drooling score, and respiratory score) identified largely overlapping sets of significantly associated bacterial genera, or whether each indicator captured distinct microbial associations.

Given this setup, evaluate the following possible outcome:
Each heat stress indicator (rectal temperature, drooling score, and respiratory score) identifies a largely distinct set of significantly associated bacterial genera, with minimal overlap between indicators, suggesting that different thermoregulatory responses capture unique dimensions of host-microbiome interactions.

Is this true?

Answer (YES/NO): YES